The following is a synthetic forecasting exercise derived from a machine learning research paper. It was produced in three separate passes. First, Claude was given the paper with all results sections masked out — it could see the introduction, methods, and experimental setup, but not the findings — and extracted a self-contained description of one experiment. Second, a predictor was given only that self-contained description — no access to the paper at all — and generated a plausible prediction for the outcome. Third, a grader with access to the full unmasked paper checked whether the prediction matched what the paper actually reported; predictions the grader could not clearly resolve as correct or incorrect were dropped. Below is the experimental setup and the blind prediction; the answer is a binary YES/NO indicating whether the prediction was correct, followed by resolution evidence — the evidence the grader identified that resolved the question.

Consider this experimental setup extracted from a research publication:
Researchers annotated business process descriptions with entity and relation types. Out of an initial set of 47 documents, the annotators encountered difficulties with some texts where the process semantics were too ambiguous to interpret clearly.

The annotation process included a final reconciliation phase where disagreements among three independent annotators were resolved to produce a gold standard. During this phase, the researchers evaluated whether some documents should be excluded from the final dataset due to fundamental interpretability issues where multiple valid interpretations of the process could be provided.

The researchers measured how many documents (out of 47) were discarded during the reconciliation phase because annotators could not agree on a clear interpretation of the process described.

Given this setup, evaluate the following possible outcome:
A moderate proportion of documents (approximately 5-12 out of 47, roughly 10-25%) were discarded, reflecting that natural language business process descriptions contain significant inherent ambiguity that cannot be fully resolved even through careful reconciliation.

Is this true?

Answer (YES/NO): NO